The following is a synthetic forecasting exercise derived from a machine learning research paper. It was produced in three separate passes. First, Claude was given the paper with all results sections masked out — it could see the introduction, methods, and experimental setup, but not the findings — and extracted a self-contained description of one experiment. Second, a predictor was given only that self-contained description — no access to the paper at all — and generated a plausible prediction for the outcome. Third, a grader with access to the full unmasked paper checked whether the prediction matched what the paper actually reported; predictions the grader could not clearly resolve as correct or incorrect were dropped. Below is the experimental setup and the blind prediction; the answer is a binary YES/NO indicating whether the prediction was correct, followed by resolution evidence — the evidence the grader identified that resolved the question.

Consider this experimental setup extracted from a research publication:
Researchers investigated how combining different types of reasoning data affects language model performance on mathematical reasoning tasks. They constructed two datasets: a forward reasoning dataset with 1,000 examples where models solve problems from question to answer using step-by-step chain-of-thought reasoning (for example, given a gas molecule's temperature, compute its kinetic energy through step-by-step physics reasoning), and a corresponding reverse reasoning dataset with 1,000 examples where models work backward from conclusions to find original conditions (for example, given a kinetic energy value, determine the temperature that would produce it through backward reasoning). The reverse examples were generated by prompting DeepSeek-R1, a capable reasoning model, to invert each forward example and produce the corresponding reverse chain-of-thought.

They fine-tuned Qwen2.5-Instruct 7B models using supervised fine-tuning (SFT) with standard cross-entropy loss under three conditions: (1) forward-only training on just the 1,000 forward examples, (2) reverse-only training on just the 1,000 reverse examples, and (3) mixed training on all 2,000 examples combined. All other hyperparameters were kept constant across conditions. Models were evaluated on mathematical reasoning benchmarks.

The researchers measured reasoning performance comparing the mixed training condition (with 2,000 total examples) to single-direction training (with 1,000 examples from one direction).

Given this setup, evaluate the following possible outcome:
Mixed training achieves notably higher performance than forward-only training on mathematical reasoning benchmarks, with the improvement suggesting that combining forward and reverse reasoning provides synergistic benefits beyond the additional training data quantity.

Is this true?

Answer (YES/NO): NO